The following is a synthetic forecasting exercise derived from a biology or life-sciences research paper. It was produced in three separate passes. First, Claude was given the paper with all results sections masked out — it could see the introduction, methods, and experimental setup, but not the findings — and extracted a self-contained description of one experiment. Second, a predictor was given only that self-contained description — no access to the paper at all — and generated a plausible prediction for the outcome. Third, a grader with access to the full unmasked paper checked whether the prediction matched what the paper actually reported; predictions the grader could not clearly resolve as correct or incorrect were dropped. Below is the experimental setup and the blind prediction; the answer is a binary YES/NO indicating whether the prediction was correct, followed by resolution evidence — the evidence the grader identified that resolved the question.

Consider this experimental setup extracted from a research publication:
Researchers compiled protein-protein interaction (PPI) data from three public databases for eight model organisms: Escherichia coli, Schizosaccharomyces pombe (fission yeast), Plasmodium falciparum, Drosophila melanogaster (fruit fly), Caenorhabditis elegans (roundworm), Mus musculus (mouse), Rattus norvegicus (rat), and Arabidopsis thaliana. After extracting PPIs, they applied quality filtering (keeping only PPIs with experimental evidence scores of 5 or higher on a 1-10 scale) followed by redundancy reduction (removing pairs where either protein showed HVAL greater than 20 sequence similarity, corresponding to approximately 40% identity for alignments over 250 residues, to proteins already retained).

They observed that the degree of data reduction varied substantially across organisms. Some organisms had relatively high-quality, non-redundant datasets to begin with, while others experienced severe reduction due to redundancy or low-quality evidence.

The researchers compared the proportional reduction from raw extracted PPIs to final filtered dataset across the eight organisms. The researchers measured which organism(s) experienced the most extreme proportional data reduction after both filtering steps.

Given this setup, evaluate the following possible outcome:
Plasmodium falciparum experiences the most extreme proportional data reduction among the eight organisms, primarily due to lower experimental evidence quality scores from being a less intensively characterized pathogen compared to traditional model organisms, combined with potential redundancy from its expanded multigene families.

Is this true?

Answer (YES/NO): NO